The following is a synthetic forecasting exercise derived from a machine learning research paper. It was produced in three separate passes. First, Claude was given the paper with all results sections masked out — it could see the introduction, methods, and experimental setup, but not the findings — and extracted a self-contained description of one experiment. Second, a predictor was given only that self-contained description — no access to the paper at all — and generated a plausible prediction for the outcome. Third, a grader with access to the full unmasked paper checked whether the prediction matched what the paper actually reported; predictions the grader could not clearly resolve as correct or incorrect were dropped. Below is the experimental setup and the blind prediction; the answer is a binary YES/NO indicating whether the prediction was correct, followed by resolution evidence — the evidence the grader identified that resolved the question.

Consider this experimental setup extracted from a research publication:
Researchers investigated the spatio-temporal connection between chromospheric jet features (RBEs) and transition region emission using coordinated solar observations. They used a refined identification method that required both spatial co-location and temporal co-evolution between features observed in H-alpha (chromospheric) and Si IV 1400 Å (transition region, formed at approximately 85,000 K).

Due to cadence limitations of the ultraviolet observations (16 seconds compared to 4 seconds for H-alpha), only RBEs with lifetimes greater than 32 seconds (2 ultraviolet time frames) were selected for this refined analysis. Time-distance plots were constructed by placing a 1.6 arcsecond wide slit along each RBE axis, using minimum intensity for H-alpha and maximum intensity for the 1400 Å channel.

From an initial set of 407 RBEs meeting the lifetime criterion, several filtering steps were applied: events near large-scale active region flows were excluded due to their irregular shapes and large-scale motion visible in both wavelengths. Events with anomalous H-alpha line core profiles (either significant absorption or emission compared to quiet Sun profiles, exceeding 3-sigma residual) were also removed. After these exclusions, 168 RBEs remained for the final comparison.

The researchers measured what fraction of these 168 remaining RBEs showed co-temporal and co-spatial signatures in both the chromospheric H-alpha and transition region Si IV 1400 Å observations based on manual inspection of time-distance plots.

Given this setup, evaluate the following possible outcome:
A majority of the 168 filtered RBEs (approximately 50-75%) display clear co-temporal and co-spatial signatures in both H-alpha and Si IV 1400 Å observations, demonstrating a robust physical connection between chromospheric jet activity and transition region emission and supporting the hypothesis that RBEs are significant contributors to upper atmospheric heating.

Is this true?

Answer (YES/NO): YES